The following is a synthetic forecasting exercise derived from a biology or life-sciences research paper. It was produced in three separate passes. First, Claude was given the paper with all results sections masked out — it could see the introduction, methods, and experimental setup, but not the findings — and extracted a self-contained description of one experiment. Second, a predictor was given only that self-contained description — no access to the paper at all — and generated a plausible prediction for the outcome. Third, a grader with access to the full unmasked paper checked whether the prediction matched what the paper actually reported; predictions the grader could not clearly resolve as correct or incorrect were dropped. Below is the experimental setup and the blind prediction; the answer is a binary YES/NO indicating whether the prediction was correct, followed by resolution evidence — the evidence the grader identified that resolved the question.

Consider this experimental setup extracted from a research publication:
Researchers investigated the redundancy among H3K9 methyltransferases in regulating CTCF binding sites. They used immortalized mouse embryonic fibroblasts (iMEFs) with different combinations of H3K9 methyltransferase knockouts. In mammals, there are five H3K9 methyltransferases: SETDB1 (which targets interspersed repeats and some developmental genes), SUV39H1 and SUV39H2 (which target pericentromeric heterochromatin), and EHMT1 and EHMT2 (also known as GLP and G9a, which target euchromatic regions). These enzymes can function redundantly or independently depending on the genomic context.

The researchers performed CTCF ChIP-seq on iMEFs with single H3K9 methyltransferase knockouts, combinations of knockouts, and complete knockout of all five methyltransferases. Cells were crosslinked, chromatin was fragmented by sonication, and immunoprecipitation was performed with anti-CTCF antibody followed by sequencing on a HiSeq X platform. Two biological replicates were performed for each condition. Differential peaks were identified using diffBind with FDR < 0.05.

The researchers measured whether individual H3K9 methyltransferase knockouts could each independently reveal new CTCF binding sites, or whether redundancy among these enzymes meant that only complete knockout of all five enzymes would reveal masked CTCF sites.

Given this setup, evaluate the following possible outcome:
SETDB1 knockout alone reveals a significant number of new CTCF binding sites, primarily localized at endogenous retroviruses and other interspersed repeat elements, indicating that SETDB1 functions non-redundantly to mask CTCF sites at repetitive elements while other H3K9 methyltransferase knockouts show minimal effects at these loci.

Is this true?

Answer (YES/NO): NO